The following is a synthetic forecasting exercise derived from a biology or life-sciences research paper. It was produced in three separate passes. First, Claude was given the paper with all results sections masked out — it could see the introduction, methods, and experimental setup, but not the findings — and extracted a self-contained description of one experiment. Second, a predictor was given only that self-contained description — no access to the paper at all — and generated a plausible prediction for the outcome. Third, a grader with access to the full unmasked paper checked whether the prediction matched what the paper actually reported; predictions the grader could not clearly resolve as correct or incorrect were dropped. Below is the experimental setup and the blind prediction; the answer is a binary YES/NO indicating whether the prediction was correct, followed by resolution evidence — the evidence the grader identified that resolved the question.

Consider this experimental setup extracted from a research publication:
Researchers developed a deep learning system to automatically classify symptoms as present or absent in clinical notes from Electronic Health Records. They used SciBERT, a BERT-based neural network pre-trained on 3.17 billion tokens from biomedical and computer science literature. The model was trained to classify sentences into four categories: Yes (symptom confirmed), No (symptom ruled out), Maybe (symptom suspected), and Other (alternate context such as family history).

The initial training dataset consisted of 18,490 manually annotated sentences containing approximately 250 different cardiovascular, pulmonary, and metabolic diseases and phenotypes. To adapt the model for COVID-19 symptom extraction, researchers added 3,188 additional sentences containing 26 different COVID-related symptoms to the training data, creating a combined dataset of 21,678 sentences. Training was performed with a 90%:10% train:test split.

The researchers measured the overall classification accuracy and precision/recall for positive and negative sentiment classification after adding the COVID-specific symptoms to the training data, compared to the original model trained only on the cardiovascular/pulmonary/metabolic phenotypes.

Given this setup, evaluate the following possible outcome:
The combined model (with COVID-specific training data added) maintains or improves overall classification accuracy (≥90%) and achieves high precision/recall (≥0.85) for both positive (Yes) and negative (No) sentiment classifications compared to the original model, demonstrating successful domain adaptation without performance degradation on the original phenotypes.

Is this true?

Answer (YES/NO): YES